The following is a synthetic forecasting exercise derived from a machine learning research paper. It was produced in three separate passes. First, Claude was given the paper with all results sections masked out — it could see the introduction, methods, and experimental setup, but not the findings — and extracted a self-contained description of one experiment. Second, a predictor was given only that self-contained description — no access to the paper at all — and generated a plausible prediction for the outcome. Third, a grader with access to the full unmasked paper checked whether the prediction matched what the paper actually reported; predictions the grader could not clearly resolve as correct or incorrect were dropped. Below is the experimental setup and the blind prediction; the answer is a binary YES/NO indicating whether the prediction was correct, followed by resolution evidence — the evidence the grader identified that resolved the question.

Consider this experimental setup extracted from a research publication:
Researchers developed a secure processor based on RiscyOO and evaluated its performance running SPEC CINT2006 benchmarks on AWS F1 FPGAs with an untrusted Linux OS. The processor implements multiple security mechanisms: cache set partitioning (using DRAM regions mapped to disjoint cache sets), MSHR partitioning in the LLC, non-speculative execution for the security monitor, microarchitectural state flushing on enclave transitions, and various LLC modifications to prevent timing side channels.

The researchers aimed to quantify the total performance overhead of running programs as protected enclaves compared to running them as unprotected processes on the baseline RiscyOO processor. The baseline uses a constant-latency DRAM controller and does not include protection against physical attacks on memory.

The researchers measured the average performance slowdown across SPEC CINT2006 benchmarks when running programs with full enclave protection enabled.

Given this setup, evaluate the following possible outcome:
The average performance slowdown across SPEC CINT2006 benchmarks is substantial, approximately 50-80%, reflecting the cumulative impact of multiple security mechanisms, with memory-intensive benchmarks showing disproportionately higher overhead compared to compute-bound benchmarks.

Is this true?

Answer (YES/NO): NO